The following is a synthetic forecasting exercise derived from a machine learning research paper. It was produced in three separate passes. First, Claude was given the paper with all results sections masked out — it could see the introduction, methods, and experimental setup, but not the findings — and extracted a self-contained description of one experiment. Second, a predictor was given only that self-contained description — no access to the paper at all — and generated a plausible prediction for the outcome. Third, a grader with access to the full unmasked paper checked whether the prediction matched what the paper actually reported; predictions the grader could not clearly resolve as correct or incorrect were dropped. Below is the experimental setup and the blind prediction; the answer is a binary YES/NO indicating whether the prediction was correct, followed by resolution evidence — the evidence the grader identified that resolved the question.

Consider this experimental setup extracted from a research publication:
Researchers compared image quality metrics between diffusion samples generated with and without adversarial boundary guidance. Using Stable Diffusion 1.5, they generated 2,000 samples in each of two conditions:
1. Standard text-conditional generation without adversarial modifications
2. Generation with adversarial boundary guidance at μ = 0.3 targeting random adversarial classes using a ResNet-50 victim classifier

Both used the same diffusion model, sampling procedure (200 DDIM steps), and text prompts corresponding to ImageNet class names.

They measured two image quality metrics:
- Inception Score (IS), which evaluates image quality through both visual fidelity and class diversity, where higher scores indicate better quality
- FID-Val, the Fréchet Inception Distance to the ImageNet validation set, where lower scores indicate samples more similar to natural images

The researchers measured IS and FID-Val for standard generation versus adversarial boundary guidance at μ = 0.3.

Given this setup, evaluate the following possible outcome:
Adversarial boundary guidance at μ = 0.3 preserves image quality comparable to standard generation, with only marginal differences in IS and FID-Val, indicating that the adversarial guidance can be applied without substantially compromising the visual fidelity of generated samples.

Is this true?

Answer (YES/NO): NO